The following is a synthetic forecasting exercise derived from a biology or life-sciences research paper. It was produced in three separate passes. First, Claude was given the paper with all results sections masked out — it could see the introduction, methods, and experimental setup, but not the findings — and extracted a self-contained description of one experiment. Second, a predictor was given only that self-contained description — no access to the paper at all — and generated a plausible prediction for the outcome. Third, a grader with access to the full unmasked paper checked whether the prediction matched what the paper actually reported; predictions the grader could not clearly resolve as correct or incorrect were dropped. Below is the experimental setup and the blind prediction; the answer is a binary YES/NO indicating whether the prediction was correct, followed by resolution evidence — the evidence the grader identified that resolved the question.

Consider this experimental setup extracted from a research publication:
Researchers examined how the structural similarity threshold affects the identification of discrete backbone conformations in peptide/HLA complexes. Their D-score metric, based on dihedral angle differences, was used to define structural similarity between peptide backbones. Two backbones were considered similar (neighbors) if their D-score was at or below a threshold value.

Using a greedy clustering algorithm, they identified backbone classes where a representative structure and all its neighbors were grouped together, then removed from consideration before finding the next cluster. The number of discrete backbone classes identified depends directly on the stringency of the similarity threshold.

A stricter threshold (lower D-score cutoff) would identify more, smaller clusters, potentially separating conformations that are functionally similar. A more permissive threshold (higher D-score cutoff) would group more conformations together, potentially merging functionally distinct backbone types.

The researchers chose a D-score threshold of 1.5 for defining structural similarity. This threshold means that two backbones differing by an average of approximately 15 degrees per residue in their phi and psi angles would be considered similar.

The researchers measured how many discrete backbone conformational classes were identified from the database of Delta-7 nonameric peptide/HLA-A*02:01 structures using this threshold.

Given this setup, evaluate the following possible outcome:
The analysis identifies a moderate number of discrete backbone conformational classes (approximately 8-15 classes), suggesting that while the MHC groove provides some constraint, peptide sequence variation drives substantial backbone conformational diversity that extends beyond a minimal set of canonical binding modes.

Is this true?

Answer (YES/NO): NO